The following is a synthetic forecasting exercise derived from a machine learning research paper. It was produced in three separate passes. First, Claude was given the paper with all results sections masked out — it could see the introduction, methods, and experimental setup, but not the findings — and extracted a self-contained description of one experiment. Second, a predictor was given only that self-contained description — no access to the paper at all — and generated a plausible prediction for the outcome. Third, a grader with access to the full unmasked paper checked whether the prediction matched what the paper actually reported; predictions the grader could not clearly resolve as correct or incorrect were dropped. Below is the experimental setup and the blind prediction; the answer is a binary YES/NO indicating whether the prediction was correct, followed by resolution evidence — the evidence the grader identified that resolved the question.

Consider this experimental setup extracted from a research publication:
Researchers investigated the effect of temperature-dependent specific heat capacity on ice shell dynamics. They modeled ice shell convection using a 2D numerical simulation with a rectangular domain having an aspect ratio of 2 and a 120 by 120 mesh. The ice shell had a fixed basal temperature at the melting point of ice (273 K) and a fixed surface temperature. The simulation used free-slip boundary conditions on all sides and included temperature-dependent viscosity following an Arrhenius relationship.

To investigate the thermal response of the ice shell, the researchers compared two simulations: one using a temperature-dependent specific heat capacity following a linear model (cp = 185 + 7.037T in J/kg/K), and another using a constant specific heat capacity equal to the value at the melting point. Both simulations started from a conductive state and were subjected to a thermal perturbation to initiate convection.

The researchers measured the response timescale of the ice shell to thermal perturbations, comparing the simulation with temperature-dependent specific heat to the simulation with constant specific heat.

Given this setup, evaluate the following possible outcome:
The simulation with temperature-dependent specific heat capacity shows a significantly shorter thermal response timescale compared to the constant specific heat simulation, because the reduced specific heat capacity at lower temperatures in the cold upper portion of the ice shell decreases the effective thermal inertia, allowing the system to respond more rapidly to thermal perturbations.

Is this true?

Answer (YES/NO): YES